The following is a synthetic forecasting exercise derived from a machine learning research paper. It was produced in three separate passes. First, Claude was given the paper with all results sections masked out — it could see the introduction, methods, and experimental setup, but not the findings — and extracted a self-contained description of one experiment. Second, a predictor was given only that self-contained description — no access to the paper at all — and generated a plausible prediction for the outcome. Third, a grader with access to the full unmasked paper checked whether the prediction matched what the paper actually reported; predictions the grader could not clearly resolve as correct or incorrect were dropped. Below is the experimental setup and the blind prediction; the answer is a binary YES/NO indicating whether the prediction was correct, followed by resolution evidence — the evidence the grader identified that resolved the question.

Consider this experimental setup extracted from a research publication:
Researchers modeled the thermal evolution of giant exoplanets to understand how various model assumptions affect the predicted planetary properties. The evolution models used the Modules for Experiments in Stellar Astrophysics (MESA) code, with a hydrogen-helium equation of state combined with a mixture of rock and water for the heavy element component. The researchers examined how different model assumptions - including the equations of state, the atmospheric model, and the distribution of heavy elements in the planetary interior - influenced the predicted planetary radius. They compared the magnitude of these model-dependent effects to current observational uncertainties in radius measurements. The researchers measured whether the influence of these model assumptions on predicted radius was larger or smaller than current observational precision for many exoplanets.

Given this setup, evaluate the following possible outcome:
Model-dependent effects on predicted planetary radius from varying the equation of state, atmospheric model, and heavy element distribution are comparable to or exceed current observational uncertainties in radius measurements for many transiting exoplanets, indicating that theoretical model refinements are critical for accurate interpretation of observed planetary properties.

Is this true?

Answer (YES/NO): YES